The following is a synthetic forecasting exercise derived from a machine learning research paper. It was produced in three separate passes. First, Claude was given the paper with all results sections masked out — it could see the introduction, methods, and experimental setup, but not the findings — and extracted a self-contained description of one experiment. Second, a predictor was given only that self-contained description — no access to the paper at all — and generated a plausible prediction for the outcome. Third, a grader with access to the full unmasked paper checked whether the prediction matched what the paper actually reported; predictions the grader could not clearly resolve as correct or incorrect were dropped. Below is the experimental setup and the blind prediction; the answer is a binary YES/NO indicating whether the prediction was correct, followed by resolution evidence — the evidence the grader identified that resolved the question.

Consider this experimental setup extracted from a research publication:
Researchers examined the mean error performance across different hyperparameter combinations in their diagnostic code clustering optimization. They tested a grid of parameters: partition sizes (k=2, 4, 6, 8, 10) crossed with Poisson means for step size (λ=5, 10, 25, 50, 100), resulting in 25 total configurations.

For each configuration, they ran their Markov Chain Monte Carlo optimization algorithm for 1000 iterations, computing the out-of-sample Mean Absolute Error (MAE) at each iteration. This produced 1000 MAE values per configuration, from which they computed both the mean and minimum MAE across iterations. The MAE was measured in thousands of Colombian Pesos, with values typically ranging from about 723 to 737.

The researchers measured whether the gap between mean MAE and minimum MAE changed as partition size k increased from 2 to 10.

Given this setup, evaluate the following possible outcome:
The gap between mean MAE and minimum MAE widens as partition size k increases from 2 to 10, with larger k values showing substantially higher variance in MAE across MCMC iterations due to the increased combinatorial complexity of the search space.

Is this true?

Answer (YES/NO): YES